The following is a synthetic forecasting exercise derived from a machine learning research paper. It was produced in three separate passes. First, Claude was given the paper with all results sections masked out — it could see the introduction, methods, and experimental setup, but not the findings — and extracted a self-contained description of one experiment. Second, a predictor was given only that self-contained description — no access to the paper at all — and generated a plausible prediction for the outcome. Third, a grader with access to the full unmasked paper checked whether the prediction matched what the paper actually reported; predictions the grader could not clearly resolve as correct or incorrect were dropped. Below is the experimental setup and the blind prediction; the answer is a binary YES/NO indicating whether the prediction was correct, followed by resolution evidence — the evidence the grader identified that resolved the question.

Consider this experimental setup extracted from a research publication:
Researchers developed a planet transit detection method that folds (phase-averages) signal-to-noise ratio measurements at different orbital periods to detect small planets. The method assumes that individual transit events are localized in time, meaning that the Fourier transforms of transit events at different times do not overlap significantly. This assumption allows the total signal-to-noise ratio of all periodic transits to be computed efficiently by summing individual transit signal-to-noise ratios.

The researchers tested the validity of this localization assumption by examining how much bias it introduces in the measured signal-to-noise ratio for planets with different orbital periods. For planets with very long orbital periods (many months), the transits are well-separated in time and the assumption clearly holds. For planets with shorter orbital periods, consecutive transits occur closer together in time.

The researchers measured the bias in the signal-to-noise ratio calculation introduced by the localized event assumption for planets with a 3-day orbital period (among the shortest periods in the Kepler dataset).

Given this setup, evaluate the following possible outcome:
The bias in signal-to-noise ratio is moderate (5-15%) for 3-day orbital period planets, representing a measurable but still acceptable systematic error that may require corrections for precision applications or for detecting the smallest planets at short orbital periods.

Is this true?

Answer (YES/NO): NO